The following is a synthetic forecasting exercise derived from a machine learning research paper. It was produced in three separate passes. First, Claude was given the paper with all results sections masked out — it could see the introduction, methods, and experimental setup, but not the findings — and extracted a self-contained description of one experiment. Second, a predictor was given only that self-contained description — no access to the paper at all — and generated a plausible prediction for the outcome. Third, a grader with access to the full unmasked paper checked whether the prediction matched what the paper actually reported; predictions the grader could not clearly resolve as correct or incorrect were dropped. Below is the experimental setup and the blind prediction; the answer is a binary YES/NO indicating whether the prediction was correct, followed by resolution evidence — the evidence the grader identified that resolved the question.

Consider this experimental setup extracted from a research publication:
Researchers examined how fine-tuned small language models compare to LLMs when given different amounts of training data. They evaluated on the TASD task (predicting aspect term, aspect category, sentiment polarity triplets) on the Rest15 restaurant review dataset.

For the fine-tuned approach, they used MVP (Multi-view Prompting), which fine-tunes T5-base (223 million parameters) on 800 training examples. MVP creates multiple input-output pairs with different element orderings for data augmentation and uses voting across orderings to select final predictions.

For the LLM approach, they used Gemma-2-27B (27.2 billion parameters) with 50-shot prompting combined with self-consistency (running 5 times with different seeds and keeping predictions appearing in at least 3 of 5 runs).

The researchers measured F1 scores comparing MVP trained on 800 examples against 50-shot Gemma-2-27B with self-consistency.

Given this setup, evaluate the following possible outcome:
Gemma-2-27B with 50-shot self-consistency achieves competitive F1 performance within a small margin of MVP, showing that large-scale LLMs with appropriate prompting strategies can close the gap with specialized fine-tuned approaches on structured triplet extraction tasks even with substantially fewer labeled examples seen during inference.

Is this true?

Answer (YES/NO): YES